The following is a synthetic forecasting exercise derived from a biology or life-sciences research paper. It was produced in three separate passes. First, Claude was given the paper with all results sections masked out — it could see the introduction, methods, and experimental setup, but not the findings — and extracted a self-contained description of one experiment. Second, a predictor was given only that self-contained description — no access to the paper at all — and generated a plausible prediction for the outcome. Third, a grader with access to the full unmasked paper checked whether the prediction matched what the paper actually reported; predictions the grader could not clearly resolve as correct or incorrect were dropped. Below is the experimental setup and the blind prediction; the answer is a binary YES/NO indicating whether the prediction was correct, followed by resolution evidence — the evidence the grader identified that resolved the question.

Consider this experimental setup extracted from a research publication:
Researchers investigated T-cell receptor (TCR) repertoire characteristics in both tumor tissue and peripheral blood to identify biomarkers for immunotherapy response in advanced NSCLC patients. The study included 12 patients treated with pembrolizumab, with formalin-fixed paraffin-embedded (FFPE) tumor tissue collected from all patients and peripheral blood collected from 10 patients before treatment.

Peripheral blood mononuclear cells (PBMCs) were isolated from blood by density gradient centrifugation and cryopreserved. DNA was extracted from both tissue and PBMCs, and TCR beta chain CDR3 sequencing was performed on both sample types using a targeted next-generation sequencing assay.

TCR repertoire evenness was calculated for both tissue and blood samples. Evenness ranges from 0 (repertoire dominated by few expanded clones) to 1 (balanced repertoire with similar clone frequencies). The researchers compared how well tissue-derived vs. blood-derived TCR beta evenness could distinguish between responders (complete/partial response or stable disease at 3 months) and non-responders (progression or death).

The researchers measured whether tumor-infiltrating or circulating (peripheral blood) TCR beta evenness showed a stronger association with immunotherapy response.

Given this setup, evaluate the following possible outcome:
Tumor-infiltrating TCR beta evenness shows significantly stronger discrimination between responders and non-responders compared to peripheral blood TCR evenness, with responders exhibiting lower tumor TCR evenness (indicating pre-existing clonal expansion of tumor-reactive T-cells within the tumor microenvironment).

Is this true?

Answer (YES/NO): YES